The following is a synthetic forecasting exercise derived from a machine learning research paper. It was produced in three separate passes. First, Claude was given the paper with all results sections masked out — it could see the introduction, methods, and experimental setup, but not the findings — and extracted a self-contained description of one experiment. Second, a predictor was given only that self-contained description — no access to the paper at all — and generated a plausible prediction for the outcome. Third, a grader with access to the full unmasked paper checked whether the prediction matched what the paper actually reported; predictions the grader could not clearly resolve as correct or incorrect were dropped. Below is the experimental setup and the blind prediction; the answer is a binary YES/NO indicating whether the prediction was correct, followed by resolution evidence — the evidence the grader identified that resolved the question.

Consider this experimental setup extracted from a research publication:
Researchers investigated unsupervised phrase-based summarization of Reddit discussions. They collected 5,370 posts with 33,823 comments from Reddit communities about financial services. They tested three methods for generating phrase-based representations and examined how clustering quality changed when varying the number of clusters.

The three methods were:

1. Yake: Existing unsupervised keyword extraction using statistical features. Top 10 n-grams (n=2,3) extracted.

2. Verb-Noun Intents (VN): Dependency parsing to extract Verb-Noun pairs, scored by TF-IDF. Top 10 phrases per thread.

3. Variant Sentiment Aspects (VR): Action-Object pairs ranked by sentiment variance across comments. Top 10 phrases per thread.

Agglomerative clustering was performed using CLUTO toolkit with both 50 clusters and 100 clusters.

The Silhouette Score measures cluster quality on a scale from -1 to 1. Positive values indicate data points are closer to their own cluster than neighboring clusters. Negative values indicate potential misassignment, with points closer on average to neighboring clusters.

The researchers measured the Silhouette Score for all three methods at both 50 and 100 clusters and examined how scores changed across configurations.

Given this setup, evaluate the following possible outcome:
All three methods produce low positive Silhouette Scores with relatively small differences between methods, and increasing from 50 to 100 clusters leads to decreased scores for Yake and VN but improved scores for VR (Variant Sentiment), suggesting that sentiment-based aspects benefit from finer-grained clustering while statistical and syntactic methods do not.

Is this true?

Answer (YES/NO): NO